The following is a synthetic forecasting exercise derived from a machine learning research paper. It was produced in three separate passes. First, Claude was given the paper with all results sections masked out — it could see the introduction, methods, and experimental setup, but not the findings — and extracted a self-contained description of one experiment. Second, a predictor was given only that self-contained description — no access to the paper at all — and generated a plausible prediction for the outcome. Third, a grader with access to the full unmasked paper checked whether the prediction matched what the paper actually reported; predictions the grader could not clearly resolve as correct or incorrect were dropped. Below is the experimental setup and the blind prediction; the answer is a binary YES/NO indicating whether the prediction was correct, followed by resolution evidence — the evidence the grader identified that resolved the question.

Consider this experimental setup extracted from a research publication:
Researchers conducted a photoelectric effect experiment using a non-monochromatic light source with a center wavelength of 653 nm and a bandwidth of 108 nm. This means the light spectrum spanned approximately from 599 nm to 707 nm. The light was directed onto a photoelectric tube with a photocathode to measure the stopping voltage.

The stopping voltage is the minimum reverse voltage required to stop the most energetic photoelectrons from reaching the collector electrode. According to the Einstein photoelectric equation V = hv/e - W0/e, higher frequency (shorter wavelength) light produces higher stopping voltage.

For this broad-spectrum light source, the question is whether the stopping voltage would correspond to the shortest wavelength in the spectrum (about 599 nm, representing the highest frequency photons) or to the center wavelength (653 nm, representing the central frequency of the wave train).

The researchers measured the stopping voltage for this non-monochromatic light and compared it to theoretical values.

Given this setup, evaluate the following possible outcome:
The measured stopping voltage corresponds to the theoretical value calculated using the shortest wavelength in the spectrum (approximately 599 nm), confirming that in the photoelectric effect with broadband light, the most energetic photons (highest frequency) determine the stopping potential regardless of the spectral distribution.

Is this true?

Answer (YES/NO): NO